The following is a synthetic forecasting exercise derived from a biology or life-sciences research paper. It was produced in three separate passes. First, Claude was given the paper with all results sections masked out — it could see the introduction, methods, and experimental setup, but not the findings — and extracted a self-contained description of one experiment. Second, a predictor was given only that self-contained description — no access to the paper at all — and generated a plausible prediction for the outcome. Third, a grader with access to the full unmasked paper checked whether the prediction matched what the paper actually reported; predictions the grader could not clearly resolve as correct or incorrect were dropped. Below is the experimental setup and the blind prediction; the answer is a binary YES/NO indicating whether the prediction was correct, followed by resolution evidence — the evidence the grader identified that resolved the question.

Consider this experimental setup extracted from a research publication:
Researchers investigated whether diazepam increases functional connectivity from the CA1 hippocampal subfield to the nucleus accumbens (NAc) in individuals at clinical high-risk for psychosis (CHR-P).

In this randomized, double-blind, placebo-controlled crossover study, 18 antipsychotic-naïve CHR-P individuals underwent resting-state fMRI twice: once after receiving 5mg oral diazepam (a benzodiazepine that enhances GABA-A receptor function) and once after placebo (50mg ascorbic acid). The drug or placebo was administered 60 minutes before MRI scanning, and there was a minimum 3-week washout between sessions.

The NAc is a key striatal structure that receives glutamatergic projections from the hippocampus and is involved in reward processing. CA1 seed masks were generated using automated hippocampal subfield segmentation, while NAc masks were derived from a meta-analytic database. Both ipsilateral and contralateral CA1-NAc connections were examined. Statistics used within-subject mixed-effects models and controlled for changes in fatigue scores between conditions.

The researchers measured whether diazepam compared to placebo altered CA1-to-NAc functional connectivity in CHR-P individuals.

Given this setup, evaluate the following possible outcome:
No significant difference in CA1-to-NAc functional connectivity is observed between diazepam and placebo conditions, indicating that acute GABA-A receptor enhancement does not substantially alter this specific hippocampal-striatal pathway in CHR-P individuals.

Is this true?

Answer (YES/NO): YES